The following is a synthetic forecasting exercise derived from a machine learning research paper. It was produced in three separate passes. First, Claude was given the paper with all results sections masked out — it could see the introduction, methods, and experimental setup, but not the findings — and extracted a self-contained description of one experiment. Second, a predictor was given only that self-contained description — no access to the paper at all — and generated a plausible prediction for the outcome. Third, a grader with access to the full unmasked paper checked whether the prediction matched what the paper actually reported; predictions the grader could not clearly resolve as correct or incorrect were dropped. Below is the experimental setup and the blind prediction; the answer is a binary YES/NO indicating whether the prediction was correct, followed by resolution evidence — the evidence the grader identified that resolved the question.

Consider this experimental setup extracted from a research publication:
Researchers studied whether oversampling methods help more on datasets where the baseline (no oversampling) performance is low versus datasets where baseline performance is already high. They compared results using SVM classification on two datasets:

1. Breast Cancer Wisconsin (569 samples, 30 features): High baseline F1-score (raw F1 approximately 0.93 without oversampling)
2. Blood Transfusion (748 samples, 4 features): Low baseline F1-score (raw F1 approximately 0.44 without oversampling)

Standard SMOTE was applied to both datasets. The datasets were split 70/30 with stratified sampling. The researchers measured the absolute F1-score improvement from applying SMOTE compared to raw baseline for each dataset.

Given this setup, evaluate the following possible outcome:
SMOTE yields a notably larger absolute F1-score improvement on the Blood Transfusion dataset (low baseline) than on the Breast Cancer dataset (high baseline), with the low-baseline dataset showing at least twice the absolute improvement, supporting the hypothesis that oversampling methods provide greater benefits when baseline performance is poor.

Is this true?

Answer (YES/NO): YES